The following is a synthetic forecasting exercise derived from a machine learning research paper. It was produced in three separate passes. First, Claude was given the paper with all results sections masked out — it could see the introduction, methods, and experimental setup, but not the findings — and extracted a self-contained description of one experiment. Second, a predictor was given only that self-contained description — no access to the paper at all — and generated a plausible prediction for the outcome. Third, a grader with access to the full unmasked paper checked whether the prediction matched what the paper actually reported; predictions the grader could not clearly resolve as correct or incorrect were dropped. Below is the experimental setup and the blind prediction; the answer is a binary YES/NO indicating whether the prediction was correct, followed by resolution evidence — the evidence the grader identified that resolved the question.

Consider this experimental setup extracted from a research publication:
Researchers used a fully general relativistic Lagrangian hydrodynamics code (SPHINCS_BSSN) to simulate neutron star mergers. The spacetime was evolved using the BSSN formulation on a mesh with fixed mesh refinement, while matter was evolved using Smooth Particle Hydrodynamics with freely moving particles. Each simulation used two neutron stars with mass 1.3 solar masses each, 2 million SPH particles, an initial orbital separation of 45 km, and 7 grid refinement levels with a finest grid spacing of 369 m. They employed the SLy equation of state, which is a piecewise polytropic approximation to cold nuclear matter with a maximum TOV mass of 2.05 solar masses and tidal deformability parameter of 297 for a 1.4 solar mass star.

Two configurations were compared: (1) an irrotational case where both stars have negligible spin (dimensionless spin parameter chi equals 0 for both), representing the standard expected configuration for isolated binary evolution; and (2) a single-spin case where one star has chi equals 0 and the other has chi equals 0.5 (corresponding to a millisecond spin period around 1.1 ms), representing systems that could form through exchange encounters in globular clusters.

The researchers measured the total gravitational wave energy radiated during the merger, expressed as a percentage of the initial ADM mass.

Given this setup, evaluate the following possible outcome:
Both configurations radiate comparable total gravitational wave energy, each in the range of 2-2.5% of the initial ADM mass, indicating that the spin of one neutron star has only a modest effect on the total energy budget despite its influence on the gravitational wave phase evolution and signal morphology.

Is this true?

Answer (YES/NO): NO